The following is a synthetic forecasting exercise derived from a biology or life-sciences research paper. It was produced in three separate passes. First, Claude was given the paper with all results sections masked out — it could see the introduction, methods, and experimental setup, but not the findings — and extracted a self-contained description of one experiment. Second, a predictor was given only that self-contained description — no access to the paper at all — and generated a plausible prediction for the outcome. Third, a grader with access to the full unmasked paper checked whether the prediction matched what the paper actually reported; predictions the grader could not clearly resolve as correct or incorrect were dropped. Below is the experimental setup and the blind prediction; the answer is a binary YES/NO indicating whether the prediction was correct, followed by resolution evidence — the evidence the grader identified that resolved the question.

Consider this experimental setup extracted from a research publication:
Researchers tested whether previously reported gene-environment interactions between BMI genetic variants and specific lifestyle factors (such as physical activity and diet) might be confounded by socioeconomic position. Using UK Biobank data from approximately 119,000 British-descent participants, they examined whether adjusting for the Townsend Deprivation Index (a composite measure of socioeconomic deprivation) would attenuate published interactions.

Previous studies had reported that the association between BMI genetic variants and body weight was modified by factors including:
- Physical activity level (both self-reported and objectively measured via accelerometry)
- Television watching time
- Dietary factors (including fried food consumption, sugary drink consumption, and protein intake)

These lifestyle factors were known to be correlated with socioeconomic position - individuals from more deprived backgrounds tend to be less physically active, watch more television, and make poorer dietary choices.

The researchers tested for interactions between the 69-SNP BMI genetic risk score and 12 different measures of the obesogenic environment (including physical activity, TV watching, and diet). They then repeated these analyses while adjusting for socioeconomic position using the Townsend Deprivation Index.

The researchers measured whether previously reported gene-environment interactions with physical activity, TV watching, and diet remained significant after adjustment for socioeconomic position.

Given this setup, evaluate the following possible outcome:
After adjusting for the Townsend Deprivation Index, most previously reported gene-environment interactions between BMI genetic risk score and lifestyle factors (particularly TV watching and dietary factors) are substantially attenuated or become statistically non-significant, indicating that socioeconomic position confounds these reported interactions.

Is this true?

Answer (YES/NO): NO